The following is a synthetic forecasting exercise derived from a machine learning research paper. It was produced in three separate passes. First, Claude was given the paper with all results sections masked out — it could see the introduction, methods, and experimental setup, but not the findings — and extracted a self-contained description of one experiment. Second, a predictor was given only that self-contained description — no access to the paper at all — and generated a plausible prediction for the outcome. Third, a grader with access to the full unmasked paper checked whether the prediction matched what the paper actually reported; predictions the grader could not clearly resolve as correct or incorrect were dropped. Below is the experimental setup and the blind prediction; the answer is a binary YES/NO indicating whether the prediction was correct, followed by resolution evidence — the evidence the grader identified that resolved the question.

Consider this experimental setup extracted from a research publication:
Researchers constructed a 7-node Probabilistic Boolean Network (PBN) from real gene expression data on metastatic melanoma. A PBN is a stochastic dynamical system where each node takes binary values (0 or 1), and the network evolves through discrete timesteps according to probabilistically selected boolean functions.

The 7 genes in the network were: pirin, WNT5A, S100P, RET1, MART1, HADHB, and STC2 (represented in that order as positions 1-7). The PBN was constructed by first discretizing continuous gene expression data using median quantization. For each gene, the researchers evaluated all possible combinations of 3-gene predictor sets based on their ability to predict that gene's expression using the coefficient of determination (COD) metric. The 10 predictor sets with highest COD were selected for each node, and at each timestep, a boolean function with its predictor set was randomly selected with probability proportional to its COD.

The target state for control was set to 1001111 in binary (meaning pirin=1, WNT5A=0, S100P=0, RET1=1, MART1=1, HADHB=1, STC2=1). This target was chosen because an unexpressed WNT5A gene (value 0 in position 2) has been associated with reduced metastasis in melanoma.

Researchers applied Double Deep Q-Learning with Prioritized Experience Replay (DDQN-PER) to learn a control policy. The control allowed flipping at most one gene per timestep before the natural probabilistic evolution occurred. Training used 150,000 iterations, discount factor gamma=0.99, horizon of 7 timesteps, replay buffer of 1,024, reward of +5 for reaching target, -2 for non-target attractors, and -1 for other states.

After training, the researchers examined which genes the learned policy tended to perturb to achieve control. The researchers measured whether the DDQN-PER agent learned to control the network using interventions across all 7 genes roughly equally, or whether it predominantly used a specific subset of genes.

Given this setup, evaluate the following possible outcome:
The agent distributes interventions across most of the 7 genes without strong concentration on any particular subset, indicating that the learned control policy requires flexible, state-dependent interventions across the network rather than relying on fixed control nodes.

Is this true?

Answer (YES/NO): NO